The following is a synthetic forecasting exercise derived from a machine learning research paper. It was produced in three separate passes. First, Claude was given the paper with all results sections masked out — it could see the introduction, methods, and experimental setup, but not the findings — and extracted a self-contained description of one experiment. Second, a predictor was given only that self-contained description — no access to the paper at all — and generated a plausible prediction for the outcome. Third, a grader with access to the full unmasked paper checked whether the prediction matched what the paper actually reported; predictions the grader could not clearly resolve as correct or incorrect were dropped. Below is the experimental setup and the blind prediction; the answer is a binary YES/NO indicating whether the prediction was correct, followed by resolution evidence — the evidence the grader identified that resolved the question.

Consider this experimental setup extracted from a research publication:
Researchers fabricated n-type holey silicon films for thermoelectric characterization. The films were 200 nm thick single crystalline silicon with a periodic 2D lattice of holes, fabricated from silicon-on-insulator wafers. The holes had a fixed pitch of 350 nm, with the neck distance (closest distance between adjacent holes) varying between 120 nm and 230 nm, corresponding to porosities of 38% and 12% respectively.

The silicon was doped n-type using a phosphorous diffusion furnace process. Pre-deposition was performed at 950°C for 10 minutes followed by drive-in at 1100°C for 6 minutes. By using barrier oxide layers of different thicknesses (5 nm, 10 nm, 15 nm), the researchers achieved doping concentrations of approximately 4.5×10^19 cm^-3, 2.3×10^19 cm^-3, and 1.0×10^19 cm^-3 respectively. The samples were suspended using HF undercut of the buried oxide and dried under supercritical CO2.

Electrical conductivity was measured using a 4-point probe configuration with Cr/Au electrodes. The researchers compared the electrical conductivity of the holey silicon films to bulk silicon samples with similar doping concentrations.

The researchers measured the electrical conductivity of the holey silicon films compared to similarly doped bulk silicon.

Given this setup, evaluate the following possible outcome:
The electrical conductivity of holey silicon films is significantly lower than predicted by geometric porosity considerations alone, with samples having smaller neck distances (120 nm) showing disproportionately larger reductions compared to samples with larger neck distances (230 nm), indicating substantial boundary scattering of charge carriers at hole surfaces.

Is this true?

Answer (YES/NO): NO